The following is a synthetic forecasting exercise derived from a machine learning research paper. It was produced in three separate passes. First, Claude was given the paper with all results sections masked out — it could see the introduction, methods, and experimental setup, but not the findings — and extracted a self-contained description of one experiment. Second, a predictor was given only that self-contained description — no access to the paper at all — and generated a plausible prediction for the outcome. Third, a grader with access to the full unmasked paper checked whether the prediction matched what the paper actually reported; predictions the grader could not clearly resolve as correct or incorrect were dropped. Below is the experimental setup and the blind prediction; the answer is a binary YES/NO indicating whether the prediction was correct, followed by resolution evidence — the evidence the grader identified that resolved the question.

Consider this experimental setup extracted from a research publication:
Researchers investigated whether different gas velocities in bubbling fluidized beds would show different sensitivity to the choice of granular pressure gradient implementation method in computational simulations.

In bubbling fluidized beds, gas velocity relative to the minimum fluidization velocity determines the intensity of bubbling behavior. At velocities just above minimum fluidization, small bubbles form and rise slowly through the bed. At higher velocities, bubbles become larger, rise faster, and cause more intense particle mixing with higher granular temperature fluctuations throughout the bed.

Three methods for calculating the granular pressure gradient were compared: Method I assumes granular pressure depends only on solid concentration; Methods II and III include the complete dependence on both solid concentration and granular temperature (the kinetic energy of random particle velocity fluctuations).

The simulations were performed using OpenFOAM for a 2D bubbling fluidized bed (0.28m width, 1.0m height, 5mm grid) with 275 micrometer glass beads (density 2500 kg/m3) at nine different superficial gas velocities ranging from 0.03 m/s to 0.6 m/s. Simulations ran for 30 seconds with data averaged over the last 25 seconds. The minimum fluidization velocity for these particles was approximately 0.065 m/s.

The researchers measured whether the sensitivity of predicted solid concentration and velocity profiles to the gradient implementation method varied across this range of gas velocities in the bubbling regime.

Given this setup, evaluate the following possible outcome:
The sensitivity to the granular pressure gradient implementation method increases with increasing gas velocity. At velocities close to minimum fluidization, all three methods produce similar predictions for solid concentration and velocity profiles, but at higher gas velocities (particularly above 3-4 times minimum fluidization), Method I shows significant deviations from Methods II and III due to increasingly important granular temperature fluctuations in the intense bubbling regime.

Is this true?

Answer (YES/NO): NO